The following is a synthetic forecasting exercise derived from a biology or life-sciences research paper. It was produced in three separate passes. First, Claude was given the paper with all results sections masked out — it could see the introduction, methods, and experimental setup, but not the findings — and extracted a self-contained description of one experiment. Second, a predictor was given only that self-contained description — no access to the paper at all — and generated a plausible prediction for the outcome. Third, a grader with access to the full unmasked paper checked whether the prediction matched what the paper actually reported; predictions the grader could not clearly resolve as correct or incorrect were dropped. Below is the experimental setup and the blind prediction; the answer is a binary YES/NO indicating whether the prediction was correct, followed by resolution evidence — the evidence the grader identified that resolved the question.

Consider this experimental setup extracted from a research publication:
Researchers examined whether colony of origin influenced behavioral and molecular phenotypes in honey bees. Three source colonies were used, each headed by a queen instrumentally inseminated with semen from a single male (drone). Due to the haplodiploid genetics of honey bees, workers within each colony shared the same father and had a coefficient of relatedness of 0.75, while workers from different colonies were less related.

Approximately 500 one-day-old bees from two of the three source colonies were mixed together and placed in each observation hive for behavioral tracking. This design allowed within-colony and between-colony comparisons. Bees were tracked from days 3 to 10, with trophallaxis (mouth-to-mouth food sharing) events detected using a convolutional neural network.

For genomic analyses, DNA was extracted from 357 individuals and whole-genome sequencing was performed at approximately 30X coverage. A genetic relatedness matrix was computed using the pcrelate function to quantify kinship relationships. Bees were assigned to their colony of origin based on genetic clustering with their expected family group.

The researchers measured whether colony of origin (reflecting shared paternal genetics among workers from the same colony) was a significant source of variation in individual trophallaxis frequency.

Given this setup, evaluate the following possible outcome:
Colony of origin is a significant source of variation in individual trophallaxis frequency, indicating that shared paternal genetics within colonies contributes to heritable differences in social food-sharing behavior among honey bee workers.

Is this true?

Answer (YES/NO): YES